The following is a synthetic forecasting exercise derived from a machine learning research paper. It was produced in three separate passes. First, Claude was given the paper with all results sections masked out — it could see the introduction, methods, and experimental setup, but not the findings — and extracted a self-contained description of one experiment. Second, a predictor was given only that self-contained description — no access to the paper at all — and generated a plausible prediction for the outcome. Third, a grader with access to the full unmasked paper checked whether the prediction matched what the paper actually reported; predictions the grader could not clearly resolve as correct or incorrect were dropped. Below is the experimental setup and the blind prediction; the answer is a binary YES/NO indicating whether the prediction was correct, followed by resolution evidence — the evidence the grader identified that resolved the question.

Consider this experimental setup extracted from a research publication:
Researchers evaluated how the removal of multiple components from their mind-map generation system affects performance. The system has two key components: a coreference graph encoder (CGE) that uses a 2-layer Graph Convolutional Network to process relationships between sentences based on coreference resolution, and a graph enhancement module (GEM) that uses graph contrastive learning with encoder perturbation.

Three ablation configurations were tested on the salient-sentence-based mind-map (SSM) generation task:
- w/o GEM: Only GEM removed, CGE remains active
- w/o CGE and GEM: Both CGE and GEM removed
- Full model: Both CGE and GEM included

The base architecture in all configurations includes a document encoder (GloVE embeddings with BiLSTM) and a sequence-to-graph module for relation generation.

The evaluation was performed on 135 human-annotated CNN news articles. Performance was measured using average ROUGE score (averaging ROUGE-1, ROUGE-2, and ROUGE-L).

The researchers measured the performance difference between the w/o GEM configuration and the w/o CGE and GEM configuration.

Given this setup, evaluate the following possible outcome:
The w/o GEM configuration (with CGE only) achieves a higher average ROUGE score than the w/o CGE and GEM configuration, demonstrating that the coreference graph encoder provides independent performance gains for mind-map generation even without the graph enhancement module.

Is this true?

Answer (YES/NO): YES